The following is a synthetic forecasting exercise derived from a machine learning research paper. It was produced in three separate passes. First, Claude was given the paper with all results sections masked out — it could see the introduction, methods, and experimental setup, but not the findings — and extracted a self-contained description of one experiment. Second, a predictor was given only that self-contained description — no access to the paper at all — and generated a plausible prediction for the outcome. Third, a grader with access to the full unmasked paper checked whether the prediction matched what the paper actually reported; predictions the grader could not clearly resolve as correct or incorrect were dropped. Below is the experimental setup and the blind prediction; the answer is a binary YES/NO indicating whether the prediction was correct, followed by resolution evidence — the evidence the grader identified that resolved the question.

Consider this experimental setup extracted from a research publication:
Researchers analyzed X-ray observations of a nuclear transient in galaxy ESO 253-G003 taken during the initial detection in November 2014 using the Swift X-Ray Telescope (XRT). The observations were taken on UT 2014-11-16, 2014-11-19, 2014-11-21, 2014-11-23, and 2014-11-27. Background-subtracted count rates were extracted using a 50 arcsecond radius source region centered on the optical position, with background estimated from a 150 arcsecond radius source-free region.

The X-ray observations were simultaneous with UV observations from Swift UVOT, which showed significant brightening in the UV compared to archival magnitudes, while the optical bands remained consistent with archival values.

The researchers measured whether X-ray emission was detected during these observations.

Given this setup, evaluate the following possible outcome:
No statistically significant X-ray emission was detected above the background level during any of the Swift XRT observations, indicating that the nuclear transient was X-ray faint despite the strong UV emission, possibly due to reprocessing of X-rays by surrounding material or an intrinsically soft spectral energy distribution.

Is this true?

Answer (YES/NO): NO